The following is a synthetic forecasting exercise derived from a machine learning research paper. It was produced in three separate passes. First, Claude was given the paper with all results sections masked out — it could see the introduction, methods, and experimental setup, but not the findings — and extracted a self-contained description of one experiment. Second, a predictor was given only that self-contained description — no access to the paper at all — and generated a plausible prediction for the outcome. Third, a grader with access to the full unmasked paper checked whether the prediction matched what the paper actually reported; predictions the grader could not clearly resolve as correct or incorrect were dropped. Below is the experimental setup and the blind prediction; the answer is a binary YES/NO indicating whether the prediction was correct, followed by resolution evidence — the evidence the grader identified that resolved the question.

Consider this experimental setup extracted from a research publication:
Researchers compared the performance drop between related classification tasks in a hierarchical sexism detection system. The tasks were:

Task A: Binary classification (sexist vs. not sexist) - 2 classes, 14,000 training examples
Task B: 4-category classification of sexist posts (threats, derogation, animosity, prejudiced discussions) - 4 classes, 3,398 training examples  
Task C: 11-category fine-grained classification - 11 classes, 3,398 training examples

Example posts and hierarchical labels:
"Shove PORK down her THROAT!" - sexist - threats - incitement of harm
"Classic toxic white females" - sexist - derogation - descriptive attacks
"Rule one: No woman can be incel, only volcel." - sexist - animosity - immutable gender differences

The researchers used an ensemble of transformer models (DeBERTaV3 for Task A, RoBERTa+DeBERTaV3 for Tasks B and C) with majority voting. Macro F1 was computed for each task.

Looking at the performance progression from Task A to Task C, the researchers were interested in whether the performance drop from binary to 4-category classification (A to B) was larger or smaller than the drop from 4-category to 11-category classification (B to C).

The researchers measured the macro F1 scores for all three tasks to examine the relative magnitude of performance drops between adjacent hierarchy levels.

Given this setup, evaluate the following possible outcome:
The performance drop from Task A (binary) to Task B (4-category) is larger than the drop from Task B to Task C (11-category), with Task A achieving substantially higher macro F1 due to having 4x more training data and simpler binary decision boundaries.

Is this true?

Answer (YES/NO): YES